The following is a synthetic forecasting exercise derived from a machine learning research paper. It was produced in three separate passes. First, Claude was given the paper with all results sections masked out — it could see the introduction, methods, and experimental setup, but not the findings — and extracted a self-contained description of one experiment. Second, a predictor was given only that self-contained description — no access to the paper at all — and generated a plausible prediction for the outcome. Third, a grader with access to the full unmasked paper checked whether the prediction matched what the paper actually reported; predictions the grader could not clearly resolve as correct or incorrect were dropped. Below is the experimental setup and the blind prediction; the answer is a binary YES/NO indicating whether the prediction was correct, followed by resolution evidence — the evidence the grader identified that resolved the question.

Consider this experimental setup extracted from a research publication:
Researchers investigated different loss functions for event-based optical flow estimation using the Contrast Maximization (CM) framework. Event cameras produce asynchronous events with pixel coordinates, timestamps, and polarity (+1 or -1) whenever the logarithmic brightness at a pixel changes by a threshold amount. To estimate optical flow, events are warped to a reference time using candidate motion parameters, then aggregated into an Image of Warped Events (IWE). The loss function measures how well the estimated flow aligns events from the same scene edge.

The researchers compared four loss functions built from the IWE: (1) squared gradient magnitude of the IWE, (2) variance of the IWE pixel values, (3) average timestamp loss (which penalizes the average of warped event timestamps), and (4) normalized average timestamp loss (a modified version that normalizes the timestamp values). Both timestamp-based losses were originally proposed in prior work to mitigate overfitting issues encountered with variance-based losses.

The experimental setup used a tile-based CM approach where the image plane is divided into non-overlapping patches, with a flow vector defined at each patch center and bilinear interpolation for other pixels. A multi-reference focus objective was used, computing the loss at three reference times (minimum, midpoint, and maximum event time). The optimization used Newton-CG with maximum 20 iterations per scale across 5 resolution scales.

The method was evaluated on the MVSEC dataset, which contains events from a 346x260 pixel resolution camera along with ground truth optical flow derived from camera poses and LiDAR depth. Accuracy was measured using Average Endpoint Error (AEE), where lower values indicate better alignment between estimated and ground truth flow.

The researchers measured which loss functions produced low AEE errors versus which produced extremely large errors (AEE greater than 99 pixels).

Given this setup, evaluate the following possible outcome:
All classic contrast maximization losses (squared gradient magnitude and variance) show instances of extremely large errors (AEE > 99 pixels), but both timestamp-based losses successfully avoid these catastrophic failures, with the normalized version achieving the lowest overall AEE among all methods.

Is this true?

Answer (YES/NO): NO